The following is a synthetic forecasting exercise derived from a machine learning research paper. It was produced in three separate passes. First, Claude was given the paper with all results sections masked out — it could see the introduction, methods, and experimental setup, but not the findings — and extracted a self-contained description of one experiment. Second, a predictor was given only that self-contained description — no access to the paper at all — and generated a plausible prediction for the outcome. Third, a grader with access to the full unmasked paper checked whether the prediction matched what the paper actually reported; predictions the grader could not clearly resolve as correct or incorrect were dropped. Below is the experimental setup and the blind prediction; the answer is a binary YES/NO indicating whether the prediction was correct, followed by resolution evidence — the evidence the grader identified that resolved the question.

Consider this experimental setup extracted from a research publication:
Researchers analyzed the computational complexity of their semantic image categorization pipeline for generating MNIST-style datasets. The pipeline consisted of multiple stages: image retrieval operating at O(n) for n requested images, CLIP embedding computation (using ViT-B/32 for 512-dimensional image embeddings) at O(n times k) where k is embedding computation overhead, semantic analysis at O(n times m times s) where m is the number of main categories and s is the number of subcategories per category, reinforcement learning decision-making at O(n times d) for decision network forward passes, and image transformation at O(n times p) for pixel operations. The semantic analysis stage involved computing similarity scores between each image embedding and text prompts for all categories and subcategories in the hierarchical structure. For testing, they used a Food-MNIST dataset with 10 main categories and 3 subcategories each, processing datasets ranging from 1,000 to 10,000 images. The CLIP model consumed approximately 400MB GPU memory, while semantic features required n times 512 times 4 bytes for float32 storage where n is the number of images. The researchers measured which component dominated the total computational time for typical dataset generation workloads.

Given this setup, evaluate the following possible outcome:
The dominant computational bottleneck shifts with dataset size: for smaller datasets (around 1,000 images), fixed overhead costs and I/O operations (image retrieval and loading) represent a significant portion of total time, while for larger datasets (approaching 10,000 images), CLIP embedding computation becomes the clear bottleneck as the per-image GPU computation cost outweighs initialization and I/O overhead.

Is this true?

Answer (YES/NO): NO